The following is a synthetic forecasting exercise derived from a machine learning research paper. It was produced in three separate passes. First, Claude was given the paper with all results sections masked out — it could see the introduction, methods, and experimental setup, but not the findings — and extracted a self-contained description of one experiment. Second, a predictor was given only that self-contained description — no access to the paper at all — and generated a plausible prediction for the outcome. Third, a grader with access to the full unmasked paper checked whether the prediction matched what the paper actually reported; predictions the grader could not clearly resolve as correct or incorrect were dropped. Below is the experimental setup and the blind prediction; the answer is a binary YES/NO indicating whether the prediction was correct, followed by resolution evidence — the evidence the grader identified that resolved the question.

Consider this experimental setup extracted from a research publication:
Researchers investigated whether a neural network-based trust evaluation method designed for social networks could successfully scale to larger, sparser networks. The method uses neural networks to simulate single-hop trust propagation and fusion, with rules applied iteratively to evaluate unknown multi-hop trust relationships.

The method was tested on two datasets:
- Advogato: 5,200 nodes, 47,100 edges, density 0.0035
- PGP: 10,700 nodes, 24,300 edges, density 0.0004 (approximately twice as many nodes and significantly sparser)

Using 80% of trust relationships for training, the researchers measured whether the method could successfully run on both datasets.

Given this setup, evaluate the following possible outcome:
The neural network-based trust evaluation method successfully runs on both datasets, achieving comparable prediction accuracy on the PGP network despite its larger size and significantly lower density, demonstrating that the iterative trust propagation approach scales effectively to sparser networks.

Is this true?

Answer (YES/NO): NO